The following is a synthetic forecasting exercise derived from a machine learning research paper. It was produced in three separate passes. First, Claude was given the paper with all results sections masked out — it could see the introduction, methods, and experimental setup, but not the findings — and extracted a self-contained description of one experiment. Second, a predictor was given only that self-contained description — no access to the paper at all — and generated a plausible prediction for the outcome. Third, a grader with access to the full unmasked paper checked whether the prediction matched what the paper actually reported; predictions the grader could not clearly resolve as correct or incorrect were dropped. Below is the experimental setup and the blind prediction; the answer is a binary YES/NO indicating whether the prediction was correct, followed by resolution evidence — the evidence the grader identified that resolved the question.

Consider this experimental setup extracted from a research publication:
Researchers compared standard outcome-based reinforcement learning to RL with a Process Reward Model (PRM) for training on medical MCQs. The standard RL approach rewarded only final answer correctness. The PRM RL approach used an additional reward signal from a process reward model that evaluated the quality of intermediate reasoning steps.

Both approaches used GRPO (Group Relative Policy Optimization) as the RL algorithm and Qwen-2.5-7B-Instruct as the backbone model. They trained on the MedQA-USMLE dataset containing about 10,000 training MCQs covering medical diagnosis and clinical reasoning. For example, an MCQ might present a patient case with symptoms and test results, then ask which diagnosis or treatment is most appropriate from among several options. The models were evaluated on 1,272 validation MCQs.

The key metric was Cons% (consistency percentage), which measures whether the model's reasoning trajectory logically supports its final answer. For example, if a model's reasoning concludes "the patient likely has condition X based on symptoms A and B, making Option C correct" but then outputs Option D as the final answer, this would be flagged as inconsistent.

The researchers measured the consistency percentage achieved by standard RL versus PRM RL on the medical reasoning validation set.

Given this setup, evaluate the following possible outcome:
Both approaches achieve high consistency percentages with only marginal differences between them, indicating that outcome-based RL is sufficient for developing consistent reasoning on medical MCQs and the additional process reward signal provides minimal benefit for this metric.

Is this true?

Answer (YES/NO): NO